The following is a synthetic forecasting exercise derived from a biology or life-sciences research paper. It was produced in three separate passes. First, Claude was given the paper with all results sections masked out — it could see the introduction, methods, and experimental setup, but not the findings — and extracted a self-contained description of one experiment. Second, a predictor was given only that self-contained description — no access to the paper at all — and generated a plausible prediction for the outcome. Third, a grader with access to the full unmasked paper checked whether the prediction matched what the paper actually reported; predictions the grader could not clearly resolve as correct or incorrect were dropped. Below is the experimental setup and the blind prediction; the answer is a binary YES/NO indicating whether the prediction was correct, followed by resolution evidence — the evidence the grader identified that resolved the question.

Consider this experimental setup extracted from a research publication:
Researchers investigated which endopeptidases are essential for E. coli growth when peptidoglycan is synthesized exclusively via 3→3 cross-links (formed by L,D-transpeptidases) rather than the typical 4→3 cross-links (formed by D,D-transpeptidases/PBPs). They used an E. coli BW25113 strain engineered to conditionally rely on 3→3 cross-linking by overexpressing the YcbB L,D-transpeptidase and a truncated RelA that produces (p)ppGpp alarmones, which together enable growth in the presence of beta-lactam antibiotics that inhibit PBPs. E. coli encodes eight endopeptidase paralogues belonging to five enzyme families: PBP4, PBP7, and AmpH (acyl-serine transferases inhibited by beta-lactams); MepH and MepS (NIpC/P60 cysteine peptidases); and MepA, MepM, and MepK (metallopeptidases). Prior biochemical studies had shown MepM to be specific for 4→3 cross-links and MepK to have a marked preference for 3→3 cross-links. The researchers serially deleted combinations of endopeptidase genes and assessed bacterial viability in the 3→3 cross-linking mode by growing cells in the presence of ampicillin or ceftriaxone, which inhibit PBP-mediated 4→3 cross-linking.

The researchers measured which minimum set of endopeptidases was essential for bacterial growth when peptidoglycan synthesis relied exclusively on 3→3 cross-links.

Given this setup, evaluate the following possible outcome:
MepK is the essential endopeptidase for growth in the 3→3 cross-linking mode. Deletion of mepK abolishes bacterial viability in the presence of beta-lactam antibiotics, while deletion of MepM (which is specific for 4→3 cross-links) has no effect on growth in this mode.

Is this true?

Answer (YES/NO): NO